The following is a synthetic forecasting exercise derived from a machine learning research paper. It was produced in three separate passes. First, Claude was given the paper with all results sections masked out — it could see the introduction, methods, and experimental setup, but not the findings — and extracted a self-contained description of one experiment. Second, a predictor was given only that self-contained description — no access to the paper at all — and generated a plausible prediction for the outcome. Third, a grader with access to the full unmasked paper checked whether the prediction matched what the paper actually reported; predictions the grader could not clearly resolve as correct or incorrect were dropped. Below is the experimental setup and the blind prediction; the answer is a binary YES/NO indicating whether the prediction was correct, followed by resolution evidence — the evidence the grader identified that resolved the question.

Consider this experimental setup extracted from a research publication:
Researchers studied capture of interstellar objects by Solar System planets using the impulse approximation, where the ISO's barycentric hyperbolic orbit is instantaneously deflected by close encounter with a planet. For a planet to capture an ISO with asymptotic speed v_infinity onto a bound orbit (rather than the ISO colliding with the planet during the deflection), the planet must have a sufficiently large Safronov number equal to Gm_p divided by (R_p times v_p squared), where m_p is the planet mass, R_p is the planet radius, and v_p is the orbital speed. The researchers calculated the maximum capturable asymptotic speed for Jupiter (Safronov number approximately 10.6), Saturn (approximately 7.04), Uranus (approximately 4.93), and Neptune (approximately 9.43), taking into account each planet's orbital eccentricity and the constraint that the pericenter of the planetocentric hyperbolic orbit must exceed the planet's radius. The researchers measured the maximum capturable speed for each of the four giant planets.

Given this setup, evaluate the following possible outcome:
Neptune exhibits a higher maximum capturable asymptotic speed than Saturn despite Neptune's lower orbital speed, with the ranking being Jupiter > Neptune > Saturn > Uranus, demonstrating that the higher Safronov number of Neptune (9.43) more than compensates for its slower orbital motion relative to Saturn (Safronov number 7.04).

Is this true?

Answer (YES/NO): NO